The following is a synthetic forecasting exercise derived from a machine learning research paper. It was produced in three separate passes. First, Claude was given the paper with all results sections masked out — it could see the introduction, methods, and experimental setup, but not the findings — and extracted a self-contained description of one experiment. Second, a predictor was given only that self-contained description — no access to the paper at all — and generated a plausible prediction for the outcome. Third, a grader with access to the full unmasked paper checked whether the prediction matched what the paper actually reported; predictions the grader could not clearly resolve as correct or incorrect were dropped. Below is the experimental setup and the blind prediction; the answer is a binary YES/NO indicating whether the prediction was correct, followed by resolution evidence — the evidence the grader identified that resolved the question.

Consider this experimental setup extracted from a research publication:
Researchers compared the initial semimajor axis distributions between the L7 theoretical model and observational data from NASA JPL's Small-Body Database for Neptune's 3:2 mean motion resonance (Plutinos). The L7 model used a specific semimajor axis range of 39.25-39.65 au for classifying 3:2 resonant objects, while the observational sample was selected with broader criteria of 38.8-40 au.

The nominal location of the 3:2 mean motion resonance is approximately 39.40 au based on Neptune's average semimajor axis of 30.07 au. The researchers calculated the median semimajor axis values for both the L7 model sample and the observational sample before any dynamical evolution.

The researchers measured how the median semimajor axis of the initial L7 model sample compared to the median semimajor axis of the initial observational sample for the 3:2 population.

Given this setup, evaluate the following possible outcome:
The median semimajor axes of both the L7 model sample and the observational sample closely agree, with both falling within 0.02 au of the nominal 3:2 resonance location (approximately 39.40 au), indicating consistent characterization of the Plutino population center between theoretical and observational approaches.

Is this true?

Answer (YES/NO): NO